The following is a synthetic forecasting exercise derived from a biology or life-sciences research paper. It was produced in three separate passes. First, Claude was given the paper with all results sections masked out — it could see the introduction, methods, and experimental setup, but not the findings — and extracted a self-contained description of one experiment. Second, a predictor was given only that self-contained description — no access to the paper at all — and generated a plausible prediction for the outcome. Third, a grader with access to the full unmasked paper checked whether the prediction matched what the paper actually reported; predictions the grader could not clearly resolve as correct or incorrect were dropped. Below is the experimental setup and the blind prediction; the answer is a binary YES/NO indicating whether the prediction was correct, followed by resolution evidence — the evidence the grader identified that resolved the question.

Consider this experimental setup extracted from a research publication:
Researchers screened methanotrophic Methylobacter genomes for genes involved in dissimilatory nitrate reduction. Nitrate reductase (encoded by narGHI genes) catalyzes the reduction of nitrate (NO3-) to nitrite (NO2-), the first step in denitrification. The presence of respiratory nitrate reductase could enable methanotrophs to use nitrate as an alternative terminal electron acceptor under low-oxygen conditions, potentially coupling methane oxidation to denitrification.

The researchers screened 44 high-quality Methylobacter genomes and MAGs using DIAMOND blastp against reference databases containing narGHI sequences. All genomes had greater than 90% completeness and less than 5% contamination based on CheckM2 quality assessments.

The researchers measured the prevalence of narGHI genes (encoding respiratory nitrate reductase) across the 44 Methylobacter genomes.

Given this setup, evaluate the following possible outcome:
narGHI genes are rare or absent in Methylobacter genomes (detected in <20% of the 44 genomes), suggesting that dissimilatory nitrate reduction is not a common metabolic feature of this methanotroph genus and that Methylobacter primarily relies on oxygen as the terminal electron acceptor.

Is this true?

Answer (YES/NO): NO